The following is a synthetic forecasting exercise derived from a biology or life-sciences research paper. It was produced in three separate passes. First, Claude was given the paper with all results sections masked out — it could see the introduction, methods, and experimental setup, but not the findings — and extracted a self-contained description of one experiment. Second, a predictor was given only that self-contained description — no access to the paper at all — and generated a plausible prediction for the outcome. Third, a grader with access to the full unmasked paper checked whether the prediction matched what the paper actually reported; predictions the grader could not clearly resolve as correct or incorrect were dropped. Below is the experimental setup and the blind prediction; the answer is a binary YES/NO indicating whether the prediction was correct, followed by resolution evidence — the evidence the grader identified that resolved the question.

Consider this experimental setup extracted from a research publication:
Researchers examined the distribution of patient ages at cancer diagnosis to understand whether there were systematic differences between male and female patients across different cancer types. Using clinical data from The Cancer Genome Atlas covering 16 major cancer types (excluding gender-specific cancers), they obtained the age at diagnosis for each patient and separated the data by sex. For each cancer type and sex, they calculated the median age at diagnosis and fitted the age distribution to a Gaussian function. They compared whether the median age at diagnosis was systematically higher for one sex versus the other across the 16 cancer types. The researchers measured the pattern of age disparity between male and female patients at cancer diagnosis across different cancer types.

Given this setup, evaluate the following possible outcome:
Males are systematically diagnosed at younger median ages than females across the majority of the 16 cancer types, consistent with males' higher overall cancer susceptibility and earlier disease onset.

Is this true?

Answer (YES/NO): NO